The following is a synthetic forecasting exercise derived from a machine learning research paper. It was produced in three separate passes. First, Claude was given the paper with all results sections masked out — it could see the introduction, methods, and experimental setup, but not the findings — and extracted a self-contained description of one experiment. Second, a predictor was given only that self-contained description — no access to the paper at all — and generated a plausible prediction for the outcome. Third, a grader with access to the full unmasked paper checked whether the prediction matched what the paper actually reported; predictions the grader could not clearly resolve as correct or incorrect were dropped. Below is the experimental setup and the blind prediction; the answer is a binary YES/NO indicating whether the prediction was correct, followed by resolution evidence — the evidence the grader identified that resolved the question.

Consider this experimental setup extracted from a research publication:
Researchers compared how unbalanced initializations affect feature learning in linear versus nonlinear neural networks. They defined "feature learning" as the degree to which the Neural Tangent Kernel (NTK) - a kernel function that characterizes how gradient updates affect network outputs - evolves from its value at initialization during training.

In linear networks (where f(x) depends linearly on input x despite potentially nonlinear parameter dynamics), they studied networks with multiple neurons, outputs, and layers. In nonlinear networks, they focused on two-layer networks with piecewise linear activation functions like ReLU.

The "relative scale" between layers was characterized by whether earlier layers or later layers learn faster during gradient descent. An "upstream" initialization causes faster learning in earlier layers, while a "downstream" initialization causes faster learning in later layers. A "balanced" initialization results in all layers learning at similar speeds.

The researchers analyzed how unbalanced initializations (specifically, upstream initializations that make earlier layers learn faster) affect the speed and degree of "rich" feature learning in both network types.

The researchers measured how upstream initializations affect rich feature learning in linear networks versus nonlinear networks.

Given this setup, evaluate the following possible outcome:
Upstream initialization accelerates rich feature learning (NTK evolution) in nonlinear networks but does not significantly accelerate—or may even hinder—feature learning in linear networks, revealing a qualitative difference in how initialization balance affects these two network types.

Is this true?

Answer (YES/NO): YES